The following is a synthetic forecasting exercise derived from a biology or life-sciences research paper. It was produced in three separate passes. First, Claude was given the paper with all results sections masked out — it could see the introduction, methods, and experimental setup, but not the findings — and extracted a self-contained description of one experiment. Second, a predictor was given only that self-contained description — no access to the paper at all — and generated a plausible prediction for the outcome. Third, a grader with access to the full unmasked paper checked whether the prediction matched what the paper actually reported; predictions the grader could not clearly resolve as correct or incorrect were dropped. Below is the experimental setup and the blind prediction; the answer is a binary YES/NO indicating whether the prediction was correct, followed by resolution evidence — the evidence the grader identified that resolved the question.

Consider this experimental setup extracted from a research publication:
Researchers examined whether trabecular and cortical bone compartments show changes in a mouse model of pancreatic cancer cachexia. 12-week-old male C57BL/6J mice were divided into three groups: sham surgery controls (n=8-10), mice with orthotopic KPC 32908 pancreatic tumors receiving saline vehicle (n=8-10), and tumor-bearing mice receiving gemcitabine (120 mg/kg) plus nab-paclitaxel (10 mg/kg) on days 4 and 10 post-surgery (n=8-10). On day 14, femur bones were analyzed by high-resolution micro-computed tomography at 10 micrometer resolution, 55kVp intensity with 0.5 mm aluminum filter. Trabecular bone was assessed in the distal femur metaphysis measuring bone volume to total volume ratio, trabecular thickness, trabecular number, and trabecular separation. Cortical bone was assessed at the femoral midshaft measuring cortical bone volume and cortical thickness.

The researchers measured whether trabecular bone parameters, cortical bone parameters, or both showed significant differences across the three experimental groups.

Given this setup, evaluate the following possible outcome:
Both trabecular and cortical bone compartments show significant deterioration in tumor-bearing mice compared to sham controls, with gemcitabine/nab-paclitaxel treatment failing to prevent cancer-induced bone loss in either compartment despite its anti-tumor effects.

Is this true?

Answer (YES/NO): NO